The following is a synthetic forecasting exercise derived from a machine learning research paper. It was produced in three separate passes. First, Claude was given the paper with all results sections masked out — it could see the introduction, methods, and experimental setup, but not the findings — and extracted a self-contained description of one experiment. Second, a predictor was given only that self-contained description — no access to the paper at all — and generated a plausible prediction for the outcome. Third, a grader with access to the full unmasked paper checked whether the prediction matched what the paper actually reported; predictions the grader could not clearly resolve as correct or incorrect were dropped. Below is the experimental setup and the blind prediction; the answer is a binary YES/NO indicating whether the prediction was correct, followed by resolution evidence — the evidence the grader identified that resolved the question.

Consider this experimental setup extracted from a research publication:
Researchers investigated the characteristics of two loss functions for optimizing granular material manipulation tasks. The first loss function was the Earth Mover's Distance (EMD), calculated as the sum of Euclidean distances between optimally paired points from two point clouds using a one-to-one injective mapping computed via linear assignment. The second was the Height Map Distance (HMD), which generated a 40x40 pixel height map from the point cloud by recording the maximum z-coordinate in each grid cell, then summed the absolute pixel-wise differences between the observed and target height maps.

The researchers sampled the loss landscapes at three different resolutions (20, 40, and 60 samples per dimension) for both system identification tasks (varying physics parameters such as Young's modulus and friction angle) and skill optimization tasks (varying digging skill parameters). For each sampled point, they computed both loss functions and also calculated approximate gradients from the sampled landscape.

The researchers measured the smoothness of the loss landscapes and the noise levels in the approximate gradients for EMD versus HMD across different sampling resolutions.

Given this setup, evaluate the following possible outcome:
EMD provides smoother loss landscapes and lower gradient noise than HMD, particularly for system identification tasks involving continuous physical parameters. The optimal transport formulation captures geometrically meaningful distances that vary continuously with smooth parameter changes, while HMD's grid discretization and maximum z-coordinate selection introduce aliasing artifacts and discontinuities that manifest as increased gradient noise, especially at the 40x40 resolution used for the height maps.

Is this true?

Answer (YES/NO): NO